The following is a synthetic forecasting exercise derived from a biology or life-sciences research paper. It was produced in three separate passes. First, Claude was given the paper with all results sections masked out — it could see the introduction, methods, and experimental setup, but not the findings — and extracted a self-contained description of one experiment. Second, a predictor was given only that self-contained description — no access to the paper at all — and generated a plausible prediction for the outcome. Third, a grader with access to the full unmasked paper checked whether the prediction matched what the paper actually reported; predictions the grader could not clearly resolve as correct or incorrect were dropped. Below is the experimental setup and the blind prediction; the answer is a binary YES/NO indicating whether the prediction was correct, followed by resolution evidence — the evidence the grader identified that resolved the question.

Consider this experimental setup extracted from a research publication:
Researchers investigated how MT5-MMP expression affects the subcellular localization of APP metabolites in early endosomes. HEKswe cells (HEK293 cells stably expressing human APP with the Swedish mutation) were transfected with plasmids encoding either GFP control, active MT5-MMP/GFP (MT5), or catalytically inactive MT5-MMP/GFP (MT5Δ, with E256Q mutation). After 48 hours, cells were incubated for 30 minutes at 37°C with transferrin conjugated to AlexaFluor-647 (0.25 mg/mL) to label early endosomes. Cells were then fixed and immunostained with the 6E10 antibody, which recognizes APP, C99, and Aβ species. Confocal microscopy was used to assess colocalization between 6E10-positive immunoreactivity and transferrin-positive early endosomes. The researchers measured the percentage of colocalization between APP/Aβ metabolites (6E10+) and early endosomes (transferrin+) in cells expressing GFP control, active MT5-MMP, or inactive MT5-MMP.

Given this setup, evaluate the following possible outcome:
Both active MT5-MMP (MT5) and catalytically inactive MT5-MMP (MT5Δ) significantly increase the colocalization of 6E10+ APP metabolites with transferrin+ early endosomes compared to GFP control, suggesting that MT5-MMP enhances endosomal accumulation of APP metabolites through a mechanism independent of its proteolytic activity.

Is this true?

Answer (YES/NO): YES